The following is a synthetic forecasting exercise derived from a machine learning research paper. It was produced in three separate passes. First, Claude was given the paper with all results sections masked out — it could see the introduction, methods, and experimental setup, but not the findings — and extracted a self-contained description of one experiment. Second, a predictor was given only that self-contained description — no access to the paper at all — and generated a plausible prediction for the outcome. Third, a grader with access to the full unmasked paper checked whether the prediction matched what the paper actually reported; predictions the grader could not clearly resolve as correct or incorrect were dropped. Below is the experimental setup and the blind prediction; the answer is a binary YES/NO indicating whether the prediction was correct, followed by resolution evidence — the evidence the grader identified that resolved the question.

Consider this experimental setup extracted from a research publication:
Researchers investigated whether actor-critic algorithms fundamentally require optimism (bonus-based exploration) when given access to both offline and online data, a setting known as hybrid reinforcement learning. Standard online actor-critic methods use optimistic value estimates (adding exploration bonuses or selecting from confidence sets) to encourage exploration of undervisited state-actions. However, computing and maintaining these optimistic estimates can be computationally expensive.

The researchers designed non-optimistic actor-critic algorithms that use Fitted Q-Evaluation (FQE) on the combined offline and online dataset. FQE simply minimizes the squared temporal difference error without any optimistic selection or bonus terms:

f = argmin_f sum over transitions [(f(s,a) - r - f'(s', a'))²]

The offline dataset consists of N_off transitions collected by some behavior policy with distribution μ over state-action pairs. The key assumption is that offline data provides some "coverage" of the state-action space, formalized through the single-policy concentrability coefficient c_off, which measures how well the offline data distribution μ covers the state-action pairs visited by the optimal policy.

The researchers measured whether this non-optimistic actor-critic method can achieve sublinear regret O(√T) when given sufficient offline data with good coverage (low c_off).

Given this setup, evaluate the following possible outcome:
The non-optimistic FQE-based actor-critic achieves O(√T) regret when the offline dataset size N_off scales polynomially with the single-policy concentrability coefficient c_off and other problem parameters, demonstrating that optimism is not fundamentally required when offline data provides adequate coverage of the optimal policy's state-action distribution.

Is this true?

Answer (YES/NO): YES